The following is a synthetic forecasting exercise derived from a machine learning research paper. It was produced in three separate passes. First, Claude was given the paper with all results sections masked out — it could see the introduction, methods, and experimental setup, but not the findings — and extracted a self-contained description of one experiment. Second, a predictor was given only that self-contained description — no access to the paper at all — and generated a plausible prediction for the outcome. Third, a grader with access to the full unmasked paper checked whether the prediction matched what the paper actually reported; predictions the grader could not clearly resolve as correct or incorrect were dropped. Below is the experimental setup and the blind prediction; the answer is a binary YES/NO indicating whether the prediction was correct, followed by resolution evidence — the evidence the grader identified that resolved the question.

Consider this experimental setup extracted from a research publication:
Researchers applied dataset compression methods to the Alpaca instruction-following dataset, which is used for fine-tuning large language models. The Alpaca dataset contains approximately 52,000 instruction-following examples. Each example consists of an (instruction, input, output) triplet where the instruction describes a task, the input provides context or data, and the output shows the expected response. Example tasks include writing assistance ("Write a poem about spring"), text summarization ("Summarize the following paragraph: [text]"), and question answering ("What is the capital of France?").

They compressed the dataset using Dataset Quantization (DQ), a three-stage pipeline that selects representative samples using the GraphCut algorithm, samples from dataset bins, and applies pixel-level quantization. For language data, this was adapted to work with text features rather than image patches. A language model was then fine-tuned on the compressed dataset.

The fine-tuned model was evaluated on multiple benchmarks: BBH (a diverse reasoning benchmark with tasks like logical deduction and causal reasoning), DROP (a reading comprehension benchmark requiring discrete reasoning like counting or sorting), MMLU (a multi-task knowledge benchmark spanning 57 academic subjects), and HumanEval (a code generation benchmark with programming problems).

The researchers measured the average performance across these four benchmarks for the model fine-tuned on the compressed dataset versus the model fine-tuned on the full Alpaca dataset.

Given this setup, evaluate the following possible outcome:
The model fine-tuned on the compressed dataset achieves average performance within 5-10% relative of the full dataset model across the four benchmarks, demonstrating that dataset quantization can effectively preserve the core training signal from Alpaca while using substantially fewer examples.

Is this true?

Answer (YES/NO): YES